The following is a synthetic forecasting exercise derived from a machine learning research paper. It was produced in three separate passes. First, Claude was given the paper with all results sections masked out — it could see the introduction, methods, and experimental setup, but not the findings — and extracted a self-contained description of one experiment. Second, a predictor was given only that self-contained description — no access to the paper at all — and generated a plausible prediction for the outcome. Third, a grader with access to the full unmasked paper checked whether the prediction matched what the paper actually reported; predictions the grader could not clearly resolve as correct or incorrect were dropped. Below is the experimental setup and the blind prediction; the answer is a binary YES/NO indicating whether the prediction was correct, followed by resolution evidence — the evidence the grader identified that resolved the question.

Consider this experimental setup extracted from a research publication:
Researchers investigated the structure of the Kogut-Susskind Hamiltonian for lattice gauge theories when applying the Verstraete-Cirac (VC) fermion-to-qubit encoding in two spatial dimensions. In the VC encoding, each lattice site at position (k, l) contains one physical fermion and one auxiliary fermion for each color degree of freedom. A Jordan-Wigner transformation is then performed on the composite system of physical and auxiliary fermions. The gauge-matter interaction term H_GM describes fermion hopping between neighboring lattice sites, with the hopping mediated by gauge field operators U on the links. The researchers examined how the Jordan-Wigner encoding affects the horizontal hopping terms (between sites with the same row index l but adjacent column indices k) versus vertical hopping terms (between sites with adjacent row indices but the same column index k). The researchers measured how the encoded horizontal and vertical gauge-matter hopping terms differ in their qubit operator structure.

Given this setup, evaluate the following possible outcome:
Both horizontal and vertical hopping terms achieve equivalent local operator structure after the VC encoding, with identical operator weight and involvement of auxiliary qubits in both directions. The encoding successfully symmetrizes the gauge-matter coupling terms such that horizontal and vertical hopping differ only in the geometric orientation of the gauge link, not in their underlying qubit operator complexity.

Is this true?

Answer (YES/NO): NO